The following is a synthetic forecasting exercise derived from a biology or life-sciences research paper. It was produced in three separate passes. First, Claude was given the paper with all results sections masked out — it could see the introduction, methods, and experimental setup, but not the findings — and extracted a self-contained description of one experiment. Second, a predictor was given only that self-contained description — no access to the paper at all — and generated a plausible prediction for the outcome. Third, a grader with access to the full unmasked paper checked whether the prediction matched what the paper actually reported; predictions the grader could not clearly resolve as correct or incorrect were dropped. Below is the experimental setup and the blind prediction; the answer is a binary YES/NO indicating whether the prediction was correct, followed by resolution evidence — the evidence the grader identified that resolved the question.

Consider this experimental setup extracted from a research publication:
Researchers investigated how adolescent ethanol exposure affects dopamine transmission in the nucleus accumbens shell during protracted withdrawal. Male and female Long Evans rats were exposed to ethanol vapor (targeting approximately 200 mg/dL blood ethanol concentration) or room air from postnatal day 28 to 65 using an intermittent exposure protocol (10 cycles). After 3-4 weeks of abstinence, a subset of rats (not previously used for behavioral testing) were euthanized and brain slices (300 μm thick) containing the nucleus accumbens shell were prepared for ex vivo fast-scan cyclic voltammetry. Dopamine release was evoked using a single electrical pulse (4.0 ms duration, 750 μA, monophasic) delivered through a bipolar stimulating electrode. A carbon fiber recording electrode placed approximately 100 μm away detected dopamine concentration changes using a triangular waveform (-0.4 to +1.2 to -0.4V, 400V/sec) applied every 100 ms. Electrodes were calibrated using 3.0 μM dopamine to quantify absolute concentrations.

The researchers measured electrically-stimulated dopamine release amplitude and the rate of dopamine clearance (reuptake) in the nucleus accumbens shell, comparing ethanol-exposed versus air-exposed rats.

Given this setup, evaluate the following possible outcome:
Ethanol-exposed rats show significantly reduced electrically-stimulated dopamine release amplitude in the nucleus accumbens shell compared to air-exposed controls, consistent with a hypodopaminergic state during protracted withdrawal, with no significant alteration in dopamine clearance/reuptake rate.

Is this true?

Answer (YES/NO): NO